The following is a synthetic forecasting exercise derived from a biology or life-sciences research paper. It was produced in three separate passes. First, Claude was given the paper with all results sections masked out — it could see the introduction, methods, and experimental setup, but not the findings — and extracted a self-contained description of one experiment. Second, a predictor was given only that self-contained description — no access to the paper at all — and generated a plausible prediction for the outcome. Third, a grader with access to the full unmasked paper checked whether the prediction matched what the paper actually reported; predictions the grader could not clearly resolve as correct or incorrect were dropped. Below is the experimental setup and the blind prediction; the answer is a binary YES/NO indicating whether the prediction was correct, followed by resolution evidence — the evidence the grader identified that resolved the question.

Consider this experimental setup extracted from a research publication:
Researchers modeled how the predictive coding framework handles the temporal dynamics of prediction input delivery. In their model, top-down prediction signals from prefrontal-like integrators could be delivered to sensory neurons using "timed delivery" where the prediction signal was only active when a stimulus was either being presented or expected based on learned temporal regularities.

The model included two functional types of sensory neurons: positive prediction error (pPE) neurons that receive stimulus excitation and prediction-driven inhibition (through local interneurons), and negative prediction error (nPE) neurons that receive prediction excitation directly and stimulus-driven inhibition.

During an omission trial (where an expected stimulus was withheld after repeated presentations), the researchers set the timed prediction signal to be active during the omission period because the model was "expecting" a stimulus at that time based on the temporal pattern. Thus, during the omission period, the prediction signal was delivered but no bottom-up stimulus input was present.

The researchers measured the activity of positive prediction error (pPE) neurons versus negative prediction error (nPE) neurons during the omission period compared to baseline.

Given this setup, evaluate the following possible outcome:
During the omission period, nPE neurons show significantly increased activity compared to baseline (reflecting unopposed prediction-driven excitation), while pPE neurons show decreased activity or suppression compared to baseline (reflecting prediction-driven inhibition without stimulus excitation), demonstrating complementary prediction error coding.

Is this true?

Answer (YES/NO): NO